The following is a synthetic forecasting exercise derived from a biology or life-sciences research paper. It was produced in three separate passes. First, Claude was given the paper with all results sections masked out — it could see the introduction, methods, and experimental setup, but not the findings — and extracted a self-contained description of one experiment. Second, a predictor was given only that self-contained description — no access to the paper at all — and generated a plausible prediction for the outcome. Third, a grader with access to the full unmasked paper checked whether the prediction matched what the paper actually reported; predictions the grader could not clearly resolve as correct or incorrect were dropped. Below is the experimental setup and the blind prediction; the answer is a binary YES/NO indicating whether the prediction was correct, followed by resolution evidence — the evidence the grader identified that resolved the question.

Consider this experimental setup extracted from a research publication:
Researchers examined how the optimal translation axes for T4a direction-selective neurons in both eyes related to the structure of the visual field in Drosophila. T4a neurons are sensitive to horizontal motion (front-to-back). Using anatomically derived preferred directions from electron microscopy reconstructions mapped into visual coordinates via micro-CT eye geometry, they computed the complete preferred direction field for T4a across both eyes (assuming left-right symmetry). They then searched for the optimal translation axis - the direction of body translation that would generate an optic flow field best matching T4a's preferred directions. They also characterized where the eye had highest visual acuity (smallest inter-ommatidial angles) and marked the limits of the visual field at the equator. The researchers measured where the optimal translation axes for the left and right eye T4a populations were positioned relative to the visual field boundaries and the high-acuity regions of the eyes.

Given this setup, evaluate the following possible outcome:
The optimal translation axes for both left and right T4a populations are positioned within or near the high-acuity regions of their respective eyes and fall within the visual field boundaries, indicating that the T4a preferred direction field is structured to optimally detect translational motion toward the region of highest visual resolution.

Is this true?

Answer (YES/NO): YES